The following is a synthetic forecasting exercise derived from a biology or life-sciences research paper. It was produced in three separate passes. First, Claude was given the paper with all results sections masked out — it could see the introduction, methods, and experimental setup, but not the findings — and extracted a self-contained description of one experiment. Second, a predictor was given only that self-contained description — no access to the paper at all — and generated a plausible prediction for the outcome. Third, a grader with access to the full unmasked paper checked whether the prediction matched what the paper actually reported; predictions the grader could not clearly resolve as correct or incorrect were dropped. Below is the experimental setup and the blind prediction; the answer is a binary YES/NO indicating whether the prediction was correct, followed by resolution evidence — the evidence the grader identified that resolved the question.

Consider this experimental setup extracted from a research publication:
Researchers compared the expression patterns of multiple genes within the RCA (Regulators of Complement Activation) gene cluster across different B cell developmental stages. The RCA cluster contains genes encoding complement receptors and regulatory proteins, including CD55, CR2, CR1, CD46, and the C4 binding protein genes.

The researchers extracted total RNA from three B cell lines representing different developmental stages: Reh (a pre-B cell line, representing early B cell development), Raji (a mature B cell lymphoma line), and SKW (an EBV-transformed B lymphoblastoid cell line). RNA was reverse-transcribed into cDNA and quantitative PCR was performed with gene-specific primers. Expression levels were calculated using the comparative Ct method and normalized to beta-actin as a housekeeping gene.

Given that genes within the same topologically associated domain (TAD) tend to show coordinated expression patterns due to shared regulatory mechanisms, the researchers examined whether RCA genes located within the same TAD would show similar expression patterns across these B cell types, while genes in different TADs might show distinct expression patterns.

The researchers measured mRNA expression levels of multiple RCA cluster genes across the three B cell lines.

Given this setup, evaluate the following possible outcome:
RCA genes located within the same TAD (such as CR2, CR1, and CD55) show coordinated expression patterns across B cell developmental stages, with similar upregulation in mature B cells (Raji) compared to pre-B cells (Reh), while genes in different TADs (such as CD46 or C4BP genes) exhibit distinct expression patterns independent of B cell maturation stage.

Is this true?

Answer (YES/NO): NO